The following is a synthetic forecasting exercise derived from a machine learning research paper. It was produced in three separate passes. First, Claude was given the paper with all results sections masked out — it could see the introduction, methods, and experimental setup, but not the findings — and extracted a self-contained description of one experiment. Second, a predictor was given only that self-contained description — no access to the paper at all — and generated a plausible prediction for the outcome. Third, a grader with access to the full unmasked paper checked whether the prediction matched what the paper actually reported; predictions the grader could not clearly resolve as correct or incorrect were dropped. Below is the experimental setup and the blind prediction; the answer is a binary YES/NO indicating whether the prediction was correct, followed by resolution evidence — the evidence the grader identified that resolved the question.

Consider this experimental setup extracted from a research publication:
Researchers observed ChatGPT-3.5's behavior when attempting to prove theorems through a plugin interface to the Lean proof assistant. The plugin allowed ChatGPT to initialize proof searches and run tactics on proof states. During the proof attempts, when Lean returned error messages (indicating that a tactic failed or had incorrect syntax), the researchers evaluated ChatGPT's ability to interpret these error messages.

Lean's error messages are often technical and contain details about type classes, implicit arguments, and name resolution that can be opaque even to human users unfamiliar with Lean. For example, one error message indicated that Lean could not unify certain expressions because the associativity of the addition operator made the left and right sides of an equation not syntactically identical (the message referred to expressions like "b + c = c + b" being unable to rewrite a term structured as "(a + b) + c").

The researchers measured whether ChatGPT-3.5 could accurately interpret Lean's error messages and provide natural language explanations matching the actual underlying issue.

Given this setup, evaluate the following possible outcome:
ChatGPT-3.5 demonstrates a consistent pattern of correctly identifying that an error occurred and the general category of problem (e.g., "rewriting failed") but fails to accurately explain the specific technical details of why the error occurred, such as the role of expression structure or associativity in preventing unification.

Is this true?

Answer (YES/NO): NO